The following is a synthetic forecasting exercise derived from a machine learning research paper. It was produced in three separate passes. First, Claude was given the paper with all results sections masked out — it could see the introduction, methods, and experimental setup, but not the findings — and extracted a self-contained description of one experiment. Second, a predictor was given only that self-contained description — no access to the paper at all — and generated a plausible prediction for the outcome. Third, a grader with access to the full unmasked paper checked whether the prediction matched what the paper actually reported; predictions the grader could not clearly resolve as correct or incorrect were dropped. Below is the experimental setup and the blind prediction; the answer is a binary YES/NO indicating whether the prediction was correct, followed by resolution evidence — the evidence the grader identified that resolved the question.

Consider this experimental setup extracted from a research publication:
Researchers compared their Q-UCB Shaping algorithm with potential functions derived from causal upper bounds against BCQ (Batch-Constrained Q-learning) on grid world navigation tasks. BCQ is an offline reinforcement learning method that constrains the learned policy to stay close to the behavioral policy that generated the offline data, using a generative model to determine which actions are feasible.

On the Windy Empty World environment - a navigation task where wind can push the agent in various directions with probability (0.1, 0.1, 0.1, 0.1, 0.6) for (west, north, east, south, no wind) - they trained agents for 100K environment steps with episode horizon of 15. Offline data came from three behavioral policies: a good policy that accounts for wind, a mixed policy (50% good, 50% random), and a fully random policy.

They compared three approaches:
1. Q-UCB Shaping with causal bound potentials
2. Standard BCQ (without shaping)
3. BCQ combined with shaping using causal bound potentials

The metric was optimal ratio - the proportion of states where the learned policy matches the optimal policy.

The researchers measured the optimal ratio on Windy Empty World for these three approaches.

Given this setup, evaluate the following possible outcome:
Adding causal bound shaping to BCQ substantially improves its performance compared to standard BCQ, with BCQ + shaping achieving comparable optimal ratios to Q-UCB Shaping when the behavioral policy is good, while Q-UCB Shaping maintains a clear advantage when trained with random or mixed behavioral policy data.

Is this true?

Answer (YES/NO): NO